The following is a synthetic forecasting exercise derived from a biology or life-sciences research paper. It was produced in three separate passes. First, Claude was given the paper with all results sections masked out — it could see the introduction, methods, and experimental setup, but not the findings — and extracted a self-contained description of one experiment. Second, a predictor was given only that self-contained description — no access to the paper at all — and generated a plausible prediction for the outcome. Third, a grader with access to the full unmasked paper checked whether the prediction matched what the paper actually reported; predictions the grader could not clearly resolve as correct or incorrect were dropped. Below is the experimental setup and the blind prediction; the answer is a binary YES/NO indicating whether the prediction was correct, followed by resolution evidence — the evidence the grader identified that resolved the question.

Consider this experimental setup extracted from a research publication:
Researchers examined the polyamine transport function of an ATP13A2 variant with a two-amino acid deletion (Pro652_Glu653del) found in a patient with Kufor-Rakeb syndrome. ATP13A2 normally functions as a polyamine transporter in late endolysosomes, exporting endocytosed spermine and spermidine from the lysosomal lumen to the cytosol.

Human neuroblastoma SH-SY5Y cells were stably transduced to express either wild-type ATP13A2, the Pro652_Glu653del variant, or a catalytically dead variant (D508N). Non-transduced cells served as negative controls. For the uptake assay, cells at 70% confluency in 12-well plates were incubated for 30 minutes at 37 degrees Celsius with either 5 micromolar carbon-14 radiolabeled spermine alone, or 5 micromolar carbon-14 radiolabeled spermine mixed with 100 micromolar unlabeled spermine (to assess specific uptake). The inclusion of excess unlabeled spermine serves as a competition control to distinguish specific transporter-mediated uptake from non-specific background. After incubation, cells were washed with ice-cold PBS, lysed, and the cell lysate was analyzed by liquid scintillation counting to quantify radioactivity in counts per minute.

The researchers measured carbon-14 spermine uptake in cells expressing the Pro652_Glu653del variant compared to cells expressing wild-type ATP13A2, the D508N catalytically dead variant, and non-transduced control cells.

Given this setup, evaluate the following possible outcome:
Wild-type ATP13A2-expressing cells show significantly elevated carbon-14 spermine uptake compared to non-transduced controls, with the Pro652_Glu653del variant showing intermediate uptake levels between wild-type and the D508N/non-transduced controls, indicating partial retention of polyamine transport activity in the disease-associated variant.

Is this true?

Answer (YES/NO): NO